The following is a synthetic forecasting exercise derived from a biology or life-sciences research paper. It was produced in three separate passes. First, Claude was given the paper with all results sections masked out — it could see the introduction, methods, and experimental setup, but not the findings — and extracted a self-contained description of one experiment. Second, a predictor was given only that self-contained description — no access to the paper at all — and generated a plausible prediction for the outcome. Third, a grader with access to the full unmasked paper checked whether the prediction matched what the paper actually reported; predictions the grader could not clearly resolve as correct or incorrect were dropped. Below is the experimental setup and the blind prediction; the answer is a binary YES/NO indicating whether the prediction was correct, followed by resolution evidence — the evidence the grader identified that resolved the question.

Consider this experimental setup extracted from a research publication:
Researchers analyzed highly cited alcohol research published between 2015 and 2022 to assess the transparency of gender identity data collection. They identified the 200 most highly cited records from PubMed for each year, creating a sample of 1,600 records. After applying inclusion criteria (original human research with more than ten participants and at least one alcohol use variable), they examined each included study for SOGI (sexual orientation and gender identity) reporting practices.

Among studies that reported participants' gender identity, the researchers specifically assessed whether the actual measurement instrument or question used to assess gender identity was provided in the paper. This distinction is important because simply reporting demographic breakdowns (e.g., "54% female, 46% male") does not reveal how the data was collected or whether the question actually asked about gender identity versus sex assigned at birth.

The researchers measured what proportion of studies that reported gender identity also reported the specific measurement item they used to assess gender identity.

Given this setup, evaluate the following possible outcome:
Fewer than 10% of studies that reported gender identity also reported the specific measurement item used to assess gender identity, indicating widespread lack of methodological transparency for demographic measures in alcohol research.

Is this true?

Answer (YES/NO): YES